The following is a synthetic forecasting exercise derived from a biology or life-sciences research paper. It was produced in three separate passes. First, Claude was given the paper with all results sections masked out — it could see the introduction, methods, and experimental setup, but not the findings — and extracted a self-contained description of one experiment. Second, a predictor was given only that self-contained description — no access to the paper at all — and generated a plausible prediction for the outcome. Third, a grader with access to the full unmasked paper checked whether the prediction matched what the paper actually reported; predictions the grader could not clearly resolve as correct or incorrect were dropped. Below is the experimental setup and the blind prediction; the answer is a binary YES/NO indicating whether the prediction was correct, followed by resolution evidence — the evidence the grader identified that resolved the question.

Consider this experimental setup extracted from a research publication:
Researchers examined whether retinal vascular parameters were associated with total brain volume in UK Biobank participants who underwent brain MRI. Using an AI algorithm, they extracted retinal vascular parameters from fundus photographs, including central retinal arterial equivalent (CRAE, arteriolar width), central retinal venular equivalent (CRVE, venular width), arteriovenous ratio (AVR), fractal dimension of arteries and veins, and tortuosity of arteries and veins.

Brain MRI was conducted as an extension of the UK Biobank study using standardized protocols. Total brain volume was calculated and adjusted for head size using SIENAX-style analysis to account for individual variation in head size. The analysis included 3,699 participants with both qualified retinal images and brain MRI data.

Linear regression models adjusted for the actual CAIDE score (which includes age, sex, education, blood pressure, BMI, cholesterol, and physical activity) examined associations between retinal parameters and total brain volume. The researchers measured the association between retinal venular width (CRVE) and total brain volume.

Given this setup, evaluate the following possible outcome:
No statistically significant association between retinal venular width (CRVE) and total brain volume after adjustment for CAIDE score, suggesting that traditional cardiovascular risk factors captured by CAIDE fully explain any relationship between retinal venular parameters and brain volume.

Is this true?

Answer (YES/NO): YES